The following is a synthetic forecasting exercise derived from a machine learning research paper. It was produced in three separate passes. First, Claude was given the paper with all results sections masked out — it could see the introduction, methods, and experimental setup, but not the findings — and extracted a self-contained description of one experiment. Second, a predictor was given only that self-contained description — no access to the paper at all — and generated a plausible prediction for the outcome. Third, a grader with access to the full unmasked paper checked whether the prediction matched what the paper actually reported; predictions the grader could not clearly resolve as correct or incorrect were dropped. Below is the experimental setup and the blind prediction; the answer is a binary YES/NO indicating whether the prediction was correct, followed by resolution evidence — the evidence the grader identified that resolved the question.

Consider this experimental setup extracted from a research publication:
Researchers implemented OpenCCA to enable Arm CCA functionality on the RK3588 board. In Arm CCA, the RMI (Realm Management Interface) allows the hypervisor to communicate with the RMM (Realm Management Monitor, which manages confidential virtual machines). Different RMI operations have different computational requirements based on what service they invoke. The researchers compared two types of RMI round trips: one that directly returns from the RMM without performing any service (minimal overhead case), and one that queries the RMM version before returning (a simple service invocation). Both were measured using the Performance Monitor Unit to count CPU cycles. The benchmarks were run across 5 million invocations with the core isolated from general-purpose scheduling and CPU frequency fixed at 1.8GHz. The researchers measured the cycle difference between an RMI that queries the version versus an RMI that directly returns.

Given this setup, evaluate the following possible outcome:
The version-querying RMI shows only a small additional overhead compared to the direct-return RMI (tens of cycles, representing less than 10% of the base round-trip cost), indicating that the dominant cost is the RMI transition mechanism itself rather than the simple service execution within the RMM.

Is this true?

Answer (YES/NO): NO